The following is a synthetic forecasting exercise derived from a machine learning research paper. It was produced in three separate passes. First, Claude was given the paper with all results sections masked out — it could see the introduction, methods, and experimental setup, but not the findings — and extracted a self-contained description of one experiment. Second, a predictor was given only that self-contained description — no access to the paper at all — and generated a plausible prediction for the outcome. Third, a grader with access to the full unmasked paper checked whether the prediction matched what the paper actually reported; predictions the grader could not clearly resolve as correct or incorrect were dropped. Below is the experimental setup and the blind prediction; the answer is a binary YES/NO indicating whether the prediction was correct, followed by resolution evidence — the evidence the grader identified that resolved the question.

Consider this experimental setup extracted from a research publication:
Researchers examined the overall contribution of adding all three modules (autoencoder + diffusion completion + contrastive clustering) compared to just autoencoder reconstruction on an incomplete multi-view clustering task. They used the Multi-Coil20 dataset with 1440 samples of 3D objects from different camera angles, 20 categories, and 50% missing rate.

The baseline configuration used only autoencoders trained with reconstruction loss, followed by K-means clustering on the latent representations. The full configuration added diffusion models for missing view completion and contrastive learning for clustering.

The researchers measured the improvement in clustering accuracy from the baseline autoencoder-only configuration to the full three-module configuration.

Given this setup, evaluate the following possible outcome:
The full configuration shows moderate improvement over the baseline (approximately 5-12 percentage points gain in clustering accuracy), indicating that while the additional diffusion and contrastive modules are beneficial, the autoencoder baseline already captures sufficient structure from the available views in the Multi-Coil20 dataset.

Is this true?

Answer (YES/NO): NO